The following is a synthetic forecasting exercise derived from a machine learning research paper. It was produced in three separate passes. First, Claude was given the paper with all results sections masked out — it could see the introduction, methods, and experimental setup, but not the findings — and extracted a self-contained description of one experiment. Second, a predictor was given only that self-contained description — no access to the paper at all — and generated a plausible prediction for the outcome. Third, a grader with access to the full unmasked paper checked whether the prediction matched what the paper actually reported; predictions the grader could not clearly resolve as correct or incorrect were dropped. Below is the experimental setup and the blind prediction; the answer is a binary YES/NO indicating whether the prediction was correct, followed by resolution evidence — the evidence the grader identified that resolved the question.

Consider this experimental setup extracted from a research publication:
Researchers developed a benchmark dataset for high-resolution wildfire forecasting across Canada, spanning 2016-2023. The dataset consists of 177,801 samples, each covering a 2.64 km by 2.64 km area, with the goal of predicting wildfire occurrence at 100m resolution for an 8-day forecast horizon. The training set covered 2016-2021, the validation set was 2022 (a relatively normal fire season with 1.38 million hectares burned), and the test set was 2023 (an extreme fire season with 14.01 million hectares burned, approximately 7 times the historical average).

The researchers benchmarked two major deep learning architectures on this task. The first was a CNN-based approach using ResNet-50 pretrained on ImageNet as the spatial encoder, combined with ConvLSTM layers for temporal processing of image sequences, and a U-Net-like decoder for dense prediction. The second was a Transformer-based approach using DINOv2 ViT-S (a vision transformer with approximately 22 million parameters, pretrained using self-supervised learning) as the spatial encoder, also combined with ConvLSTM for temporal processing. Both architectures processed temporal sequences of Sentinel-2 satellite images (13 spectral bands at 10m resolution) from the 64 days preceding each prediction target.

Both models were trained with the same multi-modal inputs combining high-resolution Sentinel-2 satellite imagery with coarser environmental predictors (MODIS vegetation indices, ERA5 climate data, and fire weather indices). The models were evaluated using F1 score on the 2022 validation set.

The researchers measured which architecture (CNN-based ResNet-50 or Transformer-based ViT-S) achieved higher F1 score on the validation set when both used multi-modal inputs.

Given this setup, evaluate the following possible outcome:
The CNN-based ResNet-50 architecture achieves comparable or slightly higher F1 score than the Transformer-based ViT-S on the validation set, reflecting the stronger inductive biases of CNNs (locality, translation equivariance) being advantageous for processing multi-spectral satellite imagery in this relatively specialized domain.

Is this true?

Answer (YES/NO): YES